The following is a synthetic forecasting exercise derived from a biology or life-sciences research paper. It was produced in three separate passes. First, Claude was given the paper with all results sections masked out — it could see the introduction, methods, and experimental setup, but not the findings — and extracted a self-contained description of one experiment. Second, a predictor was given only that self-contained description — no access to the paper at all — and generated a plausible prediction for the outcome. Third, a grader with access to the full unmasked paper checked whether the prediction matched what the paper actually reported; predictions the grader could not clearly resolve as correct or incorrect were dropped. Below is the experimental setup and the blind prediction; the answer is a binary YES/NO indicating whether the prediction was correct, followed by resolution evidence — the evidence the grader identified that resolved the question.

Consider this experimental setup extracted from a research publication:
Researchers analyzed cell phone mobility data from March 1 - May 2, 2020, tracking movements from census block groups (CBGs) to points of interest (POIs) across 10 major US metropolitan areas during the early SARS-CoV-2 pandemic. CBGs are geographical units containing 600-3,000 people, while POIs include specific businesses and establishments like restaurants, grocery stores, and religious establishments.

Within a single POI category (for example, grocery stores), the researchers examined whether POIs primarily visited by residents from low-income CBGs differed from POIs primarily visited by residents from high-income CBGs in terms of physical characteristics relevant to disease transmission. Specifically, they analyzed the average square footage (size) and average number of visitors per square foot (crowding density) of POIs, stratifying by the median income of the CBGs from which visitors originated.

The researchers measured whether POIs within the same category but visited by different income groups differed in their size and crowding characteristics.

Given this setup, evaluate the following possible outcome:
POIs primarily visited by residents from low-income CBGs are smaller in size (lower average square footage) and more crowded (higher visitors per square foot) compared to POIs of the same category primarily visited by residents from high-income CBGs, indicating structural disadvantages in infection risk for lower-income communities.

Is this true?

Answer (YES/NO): YES